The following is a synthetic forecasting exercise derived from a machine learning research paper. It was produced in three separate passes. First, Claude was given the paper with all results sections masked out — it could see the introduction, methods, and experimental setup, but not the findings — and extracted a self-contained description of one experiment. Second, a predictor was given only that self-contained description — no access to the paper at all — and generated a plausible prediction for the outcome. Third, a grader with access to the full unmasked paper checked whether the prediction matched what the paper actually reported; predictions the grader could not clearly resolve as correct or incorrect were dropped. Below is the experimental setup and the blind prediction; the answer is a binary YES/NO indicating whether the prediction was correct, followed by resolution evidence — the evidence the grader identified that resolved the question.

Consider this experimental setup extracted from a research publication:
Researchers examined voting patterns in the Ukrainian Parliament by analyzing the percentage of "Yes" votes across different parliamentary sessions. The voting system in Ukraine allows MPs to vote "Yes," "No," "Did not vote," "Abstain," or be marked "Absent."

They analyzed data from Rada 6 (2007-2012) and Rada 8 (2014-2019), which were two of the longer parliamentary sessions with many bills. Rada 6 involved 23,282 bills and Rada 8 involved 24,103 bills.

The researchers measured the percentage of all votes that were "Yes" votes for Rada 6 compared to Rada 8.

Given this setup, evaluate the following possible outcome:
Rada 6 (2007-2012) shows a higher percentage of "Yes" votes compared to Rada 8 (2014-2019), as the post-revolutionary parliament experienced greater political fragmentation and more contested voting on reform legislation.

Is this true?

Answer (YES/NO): YES